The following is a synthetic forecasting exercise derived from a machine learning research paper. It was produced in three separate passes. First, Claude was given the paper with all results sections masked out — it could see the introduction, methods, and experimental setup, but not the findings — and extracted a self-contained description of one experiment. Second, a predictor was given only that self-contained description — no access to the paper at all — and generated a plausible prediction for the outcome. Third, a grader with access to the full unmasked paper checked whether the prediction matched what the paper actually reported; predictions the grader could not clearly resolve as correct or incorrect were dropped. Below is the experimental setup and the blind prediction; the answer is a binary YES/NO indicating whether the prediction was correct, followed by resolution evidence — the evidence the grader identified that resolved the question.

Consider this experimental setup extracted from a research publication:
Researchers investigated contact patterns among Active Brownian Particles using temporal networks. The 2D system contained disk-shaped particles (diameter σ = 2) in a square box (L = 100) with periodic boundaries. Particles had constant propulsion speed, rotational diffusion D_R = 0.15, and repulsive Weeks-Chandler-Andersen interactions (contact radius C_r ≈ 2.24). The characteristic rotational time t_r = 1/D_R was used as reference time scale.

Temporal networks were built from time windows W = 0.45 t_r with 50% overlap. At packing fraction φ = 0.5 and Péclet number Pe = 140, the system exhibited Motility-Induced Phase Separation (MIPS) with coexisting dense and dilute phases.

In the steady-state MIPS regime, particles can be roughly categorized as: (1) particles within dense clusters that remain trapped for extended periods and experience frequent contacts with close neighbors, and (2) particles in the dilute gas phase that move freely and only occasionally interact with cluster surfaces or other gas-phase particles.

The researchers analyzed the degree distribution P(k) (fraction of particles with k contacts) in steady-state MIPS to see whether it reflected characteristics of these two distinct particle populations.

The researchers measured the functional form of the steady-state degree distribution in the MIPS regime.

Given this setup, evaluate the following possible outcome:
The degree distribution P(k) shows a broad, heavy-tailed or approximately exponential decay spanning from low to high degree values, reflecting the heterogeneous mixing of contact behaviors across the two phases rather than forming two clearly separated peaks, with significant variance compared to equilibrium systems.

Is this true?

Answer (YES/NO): NO